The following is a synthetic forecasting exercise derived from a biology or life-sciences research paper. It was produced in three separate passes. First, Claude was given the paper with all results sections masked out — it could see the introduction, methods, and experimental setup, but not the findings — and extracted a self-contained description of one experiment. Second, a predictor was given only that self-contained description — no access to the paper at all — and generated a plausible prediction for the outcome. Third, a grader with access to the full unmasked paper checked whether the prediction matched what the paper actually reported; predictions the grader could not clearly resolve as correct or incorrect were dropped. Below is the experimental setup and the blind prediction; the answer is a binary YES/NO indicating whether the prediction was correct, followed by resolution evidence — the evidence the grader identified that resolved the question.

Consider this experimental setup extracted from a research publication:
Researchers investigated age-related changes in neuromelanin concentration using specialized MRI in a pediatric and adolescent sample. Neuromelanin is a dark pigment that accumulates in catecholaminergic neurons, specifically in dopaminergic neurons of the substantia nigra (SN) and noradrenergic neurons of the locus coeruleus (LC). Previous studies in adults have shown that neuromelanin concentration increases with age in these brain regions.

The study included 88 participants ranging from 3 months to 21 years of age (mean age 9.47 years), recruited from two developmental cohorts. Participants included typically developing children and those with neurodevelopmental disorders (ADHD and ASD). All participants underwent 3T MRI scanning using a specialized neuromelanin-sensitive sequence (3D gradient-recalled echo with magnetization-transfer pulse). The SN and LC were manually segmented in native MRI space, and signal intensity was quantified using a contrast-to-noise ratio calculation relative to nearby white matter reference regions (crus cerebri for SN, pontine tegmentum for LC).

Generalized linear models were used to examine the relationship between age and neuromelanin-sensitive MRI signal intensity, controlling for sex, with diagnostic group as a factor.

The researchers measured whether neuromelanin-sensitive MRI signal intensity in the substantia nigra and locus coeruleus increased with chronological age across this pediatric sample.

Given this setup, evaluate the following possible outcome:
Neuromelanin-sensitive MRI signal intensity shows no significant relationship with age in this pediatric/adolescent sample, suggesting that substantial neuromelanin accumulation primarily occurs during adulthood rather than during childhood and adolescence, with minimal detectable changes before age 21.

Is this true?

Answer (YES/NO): NO